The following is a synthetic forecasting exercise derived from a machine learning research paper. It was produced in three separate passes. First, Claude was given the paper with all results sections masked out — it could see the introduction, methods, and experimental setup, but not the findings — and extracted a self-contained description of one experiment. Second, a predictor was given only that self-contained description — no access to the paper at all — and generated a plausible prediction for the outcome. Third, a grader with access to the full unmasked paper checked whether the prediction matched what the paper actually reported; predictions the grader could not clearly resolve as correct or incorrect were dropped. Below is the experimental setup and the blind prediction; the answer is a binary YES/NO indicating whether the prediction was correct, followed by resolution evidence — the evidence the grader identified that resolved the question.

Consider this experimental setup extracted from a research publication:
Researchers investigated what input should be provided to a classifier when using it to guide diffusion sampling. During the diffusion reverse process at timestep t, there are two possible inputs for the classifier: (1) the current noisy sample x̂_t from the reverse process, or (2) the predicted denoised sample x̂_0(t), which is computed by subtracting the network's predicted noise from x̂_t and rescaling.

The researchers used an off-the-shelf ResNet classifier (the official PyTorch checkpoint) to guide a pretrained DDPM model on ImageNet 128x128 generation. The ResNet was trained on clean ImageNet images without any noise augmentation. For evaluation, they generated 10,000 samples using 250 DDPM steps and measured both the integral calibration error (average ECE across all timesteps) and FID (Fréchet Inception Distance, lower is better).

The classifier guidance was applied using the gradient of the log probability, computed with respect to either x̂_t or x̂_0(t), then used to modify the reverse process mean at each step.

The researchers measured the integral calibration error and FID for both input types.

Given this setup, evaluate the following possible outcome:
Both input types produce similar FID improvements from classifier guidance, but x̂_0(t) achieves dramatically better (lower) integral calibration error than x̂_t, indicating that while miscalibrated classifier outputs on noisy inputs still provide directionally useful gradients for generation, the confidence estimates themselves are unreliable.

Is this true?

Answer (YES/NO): NO